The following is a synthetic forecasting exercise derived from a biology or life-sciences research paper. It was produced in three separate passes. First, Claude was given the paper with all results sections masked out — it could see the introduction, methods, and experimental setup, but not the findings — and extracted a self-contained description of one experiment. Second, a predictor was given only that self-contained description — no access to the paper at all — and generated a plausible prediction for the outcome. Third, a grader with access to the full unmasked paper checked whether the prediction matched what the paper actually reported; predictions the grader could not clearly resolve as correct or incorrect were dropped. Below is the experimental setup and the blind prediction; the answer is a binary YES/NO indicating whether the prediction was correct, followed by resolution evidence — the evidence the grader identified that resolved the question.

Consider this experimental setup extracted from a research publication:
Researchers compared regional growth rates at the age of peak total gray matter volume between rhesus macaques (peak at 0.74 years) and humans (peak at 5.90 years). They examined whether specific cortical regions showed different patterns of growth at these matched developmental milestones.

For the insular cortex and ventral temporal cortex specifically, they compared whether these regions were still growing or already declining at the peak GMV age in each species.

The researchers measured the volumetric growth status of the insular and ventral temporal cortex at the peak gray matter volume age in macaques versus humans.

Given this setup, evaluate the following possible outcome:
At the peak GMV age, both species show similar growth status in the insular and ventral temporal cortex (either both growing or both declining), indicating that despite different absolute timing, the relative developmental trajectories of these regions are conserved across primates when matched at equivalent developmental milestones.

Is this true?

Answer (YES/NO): NO